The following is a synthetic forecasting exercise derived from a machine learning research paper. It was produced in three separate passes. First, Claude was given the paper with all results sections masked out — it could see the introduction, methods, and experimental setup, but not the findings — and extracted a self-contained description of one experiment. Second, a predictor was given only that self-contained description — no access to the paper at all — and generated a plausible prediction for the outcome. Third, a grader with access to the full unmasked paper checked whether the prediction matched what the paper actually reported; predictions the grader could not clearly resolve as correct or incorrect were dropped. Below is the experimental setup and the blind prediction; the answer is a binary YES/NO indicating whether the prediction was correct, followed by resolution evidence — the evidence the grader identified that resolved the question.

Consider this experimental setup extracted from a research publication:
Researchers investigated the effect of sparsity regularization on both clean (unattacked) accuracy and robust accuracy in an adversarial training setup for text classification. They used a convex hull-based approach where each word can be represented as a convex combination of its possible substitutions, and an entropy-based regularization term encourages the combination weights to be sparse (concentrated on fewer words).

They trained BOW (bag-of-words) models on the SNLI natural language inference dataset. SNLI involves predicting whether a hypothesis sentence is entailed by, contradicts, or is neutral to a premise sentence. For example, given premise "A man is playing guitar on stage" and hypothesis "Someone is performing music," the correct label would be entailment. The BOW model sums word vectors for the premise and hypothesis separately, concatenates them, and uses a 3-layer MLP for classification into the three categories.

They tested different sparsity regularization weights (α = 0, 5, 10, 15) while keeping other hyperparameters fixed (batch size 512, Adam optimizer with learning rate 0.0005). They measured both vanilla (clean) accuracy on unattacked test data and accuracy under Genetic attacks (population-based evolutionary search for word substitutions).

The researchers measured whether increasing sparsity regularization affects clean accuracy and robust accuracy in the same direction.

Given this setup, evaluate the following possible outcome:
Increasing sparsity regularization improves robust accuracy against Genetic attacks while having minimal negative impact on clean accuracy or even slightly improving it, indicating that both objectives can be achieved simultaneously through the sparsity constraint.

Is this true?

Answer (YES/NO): NO